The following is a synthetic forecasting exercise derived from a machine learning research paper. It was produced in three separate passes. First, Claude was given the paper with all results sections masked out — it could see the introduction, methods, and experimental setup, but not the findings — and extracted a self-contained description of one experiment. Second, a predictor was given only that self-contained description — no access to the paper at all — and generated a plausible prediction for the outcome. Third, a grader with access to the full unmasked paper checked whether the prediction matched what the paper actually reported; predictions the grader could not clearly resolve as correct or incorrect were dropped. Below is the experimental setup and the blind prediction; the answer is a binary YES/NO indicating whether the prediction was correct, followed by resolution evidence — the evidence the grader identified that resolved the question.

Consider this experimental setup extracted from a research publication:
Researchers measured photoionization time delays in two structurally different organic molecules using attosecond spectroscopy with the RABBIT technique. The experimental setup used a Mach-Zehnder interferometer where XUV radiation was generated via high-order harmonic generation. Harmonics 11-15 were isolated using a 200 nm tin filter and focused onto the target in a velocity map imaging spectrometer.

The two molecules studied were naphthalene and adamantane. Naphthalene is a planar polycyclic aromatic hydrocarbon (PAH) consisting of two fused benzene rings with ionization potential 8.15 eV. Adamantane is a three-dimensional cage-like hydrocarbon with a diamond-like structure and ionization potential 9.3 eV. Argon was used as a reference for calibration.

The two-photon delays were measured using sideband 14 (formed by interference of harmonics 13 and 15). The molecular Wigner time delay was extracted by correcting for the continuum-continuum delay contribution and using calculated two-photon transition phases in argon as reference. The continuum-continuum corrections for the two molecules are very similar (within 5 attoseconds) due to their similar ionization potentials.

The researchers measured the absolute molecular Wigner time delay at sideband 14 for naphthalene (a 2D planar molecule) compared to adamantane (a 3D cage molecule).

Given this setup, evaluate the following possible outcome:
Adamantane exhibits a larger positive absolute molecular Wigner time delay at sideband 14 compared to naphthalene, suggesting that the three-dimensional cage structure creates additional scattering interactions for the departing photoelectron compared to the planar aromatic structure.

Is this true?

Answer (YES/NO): YES